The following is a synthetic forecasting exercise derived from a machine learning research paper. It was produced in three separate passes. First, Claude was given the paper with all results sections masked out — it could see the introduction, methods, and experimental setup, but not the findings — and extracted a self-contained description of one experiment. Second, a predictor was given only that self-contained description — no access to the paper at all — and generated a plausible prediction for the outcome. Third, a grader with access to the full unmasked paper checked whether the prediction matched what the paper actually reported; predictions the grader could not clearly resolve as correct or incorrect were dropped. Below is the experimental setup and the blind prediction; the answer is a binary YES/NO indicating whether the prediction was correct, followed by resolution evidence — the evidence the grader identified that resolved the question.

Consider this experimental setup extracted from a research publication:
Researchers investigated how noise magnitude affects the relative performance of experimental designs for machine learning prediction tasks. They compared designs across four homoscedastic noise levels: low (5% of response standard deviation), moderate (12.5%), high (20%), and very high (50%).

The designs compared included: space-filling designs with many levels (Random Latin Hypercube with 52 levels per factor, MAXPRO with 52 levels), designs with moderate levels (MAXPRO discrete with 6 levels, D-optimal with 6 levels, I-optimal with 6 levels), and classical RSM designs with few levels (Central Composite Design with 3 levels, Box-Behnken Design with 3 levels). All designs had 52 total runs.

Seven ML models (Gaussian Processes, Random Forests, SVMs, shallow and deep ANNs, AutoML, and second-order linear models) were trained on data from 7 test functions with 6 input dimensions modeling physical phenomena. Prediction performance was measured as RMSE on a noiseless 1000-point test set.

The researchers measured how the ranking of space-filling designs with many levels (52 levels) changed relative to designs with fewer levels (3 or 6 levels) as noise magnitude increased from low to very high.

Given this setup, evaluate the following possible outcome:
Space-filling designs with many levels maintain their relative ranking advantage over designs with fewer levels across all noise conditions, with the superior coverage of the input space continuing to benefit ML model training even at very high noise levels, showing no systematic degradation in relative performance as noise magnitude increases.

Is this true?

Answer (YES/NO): NO